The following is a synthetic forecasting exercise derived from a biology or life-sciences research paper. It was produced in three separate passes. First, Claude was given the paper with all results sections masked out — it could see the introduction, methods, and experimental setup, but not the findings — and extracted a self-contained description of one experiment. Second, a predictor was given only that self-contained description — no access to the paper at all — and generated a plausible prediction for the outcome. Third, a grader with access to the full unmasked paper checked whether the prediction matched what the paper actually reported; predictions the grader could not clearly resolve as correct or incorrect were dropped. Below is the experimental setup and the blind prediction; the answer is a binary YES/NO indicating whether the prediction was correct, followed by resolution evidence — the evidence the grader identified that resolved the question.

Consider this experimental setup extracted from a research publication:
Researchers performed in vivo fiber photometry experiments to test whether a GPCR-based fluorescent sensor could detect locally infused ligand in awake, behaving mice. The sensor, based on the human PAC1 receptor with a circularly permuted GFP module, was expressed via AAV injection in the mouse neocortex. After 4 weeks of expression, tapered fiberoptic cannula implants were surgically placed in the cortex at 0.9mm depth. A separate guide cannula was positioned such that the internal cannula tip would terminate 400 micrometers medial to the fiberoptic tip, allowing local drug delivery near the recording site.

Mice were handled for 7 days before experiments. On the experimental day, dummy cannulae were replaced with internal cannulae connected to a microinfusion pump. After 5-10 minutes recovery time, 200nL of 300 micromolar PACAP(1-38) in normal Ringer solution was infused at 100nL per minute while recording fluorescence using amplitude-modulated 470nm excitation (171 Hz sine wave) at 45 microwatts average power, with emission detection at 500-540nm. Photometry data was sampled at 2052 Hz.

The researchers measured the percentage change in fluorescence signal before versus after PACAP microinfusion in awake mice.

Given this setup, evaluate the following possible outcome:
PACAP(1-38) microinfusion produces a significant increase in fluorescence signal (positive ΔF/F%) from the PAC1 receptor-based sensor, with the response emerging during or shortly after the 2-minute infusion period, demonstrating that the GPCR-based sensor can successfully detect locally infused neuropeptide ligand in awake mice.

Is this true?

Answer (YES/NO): NO